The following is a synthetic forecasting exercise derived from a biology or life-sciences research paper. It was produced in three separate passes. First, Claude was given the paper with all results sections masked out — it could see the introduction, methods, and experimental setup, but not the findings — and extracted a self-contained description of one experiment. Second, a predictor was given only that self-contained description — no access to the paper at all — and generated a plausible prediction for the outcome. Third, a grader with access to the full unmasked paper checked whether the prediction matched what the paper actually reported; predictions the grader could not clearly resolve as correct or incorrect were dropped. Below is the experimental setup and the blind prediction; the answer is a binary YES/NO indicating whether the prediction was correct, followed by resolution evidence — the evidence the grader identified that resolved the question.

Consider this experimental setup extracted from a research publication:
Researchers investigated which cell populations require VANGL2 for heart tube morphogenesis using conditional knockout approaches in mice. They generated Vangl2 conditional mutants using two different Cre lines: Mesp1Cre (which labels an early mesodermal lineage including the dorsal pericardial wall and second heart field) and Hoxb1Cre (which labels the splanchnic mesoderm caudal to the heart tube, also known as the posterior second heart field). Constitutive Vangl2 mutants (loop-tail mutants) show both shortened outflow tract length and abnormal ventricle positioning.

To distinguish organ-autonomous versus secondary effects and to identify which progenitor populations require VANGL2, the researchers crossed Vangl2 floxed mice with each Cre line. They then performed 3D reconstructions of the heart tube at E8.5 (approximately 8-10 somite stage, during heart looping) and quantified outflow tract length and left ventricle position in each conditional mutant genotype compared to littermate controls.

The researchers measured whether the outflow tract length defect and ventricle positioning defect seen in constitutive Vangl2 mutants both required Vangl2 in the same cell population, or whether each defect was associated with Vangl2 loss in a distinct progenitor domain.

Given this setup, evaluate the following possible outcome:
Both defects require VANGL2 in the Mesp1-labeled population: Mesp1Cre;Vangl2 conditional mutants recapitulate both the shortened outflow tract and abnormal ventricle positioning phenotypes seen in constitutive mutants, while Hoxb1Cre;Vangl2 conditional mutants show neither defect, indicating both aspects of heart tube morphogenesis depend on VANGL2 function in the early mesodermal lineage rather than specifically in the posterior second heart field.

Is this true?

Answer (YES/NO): NO